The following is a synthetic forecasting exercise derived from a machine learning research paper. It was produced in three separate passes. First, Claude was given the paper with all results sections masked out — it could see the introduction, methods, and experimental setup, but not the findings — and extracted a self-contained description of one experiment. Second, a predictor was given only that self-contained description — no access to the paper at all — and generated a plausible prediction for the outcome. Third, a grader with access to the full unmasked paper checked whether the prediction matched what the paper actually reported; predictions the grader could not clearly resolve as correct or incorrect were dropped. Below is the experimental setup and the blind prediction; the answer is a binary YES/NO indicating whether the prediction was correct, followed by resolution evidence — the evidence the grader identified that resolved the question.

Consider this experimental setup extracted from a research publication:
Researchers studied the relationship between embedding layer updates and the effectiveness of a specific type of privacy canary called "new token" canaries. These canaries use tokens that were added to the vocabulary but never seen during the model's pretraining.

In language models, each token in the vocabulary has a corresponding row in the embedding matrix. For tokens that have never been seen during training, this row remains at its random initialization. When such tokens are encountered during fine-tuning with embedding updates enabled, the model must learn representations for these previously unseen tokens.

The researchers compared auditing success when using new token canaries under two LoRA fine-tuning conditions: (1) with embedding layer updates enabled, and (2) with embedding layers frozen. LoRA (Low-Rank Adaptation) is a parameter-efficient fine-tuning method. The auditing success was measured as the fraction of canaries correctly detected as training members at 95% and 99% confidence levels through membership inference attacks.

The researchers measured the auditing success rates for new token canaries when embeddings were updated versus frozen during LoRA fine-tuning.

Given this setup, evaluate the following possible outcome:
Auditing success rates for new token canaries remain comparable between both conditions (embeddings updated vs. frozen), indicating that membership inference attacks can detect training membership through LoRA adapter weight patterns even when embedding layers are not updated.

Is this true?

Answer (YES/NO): NO